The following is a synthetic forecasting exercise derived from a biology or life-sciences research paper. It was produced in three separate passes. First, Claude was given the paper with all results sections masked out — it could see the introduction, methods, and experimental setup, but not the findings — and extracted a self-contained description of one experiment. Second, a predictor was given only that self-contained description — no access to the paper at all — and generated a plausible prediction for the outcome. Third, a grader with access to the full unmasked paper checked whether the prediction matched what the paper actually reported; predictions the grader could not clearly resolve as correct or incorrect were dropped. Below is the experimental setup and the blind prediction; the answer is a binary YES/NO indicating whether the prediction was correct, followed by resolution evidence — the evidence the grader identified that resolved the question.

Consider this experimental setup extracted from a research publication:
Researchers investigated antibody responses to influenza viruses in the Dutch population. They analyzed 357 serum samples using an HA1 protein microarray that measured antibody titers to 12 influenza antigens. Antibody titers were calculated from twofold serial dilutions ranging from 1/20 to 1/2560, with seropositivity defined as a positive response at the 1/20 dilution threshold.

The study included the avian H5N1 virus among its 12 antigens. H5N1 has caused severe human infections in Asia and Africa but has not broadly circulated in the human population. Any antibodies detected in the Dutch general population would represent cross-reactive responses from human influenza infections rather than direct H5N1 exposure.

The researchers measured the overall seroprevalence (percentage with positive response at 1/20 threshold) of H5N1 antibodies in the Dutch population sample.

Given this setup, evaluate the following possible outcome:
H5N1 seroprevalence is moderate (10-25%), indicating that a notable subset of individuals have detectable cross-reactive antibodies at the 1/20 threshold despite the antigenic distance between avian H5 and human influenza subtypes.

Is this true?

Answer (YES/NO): NO